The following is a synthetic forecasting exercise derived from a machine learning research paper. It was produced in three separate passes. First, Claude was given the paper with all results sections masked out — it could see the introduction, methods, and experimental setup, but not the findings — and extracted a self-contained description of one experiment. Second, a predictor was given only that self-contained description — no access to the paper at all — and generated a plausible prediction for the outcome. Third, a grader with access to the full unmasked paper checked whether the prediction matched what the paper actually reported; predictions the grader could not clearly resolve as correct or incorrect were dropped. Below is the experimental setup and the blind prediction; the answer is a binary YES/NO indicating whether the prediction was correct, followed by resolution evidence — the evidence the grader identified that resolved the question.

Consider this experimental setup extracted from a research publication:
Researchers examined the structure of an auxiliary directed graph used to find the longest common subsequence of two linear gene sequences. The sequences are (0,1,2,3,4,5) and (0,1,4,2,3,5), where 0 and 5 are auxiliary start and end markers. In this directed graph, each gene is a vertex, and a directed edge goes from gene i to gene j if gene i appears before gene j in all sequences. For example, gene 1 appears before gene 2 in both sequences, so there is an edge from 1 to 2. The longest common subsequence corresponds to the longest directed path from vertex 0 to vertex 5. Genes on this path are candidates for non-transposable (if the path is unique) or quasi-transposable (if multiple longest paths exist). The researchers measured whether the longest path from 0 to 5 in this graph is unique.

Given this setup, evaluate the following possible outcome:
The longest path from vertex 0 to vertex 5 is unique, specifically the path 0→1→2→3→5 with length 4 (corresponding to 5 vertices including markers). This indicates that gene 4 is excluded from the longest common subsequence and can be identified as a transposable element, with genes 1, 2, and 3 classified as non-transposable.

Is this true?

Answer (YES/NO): YES